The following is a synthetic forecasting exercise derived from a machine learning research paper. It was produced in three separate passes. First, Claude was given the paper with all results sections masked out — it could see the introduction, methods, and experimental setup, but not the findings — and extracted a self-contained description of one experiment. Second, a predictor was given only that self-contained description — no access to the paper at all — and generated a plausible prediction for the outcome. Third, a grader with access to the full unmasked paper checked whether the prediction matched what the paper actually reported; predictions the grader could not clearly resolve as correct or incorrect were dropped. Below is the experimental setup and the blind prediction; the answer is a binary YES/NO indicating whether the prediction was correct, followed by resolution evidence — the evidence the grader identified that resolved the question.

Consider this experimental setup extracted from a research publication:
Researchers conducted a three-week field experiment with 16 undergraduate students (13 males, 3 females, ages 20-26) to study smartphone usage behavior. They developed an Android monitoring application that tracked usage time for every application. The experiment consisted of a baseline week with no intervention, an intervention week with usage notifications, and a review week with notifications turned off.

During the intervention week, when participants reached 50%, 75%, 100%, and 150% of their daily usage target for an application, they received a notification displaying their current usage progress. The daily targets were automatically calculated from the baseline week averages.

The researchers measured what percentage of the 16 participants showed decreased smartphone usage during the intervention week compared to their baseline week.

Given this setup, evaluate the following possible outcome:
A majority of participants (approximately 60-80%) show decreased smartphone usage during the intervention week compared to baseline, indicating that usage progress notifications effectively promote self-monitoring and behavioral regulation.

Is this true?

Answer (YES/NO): YES